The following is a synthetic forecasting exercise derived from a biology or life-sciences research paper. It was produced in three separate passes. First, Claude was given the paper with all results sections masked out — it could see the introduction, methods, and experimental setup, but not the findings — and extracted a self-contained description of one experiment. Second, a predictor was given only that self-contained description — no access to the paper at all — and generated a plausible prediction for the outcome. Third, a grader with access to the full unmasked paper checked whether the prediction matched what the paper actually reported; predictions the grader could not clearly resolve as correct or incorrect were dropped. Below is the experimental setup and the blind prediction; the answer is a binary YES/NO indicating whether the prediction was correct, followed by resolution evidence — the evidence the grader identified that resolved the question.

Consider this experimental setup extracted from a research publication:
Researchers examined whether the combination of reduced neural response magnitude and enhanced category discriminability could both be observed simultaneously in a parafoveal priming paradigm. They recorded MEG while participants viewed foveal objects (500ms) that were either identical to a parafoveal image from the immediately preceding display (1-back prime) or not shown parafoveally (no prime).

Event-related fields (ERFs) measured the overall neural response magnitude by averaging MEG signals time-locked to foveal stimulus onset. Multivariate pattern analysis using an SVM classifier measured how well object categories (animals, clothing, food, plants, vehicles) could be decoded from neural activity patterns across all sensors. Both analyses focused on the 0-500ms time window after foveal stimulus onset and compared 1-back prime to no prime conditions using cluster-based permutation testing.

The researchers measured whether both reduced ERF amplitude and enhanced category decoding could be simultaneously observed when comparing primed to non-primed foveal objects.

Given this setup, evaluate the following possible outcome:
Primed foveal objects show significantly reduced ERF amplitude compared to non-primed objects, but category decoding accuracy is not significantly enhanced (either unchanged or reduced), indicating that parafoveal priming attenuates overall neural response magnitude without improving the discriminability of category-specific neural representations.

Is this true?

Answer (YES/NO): NO